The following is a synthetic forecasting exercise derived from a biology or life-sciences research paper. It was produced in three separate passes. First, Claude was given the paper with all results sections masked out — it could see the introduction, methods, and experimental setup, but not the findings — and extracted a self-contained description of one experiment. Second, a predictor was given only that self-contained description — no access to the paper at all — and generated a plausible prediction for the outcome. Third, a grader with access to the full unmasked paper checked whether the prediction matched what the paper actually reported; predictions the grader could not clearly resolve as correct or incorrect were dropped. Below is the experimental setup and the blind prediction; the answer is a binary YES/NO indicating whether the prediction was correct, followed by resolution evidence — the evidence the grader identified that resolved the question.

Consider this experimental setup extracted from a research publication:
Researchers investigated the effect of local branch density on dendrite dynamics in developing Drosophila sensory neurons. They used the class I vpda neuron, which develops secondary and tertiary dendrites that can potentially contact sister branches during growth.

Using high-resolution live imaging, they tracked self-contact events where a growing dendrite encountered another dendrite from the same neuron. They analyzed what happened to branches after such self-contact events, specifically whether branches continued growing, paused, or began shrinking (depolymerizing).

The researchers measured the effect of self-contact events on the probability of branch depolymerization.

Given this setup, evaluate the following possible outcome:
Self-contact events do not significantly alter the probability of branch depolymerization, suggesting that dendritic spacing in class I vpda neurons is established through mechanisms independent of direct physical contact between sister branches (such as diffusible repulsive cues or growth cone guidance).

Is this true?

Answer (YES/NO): NO